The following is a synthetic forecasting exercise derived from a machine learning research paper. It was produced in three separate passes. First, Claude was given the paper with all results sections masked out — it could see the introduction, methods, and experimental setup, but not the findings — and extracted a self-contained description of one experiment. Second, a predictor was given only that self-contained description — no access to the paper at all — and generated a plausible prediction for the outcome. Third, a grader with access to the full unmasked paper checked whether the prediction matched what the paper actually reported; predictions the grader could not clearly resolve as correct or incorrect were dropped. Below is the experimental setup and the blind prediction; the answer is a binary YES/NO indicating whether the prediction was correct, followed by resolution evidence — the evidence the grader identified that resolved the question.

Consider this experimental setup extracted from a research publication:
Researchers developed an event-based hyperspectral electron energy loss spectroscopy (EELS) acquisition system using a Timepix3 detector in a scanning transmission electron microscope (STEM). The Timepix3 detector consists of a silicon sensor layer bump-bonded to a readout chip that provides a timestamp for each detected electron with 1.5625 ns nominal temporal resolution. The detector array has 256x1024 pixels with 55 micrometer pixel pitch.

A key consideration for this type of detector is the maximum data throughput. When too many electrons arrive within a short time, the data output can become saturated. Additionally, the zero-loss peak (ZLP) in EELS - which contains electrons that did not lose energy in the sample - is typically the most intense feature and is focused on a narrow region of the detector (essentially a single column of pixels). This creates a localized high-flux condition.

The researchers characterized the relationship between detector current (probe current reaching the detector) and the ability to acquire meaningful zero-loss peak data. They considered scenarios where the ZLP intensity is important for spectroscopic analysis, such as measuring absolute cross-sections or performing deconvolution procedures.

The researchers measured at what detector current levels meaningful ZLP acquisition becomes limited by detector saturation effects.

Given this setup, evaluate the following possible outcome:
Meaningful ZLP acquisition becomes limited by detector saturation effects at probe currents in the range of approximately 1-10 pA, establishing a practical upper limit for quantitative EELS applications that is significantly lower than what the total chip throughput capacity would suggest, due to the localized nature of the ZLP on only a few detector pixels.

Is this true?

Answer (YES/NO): NO